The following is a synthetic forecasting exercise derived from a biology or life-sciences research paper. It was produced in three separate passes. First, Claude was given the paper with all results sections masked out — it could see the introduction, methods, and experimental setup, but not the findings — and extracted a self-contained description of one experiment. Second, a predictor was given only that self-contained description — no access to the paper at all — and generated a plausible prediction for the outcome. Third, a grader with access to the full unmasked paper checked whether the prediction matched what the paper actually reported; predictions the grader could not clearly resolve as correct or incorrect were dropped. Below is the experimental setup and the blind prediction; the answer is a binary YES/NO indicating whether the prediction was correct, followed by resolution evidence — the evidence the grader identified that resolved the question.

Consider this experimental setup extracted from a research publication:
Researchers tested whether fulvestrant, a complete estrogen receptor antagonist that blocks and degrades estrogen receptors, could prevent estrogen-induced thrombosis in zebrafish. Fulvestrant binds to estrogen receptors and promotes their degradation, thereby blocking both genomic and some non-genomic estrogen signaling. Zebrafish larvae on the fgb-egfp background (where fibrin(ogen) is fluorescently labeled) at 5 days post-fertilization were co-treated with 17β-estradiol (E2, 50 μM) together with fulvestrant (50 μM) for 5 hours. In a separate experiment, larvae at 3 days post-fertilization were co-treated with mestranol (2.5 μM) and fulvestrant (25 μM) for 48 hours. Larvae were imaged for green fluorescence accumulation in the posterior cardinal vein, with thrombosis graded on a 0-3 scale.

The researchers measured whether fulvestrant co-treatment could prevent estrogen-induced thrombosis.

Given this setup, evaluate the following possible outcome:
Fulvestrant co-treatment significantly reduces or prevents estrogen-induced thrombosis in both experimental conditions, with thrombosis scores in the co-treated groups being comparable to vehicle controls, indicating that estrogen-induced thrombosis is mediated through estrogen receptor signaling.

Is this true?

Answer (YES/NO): NO